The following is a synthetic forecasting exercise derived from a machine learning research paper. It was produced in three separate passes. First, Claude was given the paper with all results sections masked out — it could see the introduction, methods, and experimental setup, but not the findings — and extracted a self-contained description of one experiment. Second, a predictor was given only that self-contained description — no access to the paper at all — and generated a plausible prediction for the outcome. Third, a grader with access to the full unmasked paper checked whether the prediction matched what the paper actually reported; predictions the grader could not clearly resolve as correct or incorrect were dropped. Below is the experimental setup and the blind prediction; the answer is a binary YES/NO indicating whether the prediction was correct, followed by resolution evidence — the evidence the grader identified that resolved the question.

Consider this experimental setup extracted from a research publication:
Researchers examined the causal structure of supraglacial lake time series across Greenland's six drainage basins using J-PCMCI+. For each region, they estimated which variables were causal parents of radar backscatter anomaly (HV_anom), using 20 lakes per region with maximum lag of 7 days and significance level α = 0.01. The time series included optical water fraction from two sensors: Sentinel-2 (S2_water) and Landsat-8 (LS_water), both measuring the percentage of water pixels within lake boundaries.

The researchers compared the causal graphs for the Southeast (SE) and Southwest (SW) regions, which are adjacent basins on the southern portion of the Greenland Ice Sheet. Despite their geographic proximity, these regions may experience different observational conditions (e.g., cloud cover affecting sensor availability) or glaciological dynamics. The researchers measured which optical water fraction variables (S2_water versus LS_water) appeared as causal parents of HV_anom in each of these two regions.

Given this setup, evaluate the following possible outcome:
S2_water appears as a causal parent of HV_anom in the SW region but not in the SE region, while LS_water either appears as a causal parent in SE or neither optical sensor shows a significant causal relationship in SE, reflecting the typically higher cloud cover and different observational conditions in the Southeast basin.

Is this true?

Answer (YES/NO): YES